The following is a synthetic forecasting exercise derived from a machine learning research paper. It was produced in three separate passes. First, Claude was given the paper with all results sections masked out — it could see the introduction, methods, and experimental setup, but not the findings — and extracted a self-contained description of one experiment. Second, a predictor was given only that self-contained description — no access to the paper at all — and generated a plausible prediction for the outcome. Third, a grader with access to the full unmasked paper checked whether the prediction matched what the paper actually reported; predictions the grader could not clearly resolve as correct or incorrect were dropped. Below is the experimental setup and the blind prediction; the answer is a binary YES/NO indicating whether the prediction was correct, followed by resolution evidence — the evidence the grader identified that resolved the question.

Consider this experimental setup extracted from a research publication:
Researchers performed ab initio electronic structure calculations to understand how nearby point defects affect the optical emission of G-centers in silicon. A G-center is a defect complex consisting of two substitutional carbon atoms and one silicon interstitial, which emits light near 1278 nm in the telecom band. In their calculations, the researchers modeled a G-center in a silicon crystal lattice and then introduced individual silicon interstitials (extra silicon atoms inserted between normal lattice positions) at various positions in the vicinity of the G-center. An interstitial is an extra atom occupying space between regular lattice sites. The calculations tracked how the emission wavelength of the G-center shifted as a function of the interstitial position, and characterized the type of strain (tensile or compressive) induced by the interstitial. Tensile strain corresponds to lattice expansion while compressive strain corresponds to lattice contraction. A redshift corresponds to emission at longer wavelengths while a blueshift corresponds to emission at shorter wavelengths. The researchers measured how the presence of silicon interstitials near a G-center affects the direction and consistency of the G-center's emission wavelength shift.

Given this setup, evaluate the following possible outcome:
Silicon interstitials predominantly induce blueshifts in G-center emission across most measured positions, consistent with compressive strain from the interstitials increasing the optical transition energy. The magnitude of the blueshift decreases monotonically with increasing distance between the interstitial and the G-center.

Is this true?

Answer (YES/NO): NO